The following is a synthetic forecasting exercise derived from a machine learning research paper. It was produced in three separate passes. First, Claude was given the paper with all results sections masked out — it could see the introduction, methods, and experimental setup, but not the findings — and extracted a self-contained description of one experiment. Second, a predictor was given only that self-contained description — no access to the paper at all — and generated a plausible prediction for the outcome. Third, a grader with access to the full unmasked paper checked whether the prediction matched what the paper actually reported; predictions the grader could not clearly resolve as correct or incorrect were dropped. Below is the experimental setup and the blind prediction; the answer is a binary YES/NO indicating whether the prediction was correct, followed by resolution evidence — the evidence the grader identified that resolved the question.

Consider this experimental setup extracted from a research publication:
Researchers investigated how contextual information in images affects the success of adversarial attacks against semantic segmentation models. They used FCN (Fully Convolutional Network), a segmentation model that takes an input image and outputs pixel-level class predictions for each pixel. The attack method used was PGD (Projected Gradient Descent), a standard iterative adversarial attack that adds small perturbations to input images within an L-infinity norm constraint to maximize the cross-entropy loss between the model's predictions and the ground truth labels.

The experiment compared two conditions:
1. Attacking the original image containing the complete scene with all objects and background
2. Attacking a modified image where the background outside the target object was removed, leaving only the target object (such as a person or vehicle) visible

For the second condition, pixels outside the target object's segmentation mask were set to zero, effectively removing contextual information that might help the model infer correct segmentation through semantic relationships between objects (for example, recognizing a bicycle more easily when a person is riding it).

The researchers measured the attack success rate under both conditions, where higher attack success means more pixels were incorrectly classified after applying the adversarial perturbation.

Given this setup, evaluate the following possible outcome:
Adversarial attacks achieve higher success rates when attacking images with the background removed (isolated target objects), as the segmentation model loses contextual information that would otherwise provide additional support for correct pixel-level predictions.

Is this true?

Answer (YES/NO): YES